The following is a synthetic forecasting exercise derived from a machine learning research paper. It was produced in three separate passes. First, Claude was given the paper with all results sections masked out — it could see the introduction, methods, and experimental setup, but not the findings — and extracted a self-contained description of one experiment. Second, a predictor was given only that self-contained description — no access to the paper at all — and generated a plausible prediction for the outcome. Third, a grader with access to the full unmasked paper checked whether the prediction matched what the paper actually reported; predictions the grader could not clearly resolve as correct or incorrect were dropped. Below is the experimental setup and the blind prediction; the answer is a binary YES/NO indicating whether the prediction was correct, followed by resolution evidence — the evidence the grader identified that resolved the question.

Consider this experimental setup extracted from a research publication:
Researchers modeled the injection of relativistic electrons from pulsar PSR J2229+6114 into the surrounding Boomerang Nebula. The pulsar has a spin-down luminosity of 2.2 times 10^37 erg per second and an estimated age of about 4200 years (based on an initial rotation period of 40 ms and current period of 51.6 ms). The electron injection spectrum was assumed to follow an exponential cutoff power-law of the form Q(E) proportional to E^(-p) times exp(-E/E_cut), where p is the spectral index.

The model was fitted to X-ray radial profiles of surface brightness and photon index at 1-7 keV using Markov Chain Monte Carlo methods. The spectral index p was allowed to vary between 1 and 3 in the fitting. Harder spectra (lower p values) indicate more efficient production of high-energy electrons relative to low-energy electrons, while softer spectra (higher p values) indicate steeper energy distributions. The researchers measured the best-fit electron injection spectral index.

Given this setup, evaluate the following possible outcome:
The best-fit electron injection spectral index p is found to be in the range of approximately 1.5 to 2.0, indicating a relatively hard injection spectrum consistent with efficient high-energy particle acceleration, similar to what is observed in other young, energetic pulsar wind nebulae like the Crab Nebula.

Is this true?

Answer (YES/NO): NO